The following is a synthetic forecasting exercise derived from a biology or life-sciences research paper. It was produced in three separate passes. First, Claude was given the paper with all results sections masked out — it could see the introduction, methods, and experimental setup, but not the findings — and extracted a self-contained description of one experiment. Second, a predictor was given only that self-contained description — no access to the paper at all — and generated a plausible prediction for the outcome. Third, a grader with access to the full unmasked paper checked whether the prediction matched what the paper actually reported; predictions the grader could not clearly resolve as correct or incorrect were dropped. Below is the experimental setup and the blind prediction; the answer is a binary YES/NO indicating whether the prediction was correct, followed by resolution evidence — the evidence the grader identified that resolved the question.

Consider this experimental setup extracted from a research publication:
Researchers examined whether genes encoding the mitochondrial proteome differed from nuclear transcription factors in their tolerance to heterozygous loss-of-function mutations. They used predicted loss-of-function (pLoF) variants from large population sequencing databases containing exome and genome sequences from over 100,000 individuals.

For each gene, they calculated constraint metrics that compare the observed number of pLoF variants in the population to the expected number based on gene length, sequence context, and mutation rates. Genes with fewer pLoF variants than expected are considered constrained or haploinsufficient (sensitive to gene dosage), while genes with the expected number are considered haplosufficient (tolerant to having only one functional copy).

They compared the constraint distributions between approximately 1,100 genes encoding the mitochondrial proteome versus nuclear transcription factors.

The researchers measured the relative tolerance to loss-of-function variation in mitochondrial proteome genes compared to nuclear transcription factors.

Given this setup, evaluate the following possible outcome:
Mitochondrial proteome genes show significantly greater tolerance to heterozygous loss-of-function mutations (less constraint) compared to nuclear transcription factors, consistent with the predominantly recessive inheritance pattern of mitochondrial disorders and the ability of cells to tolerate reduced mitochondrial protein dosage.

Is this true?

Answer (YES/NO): YES